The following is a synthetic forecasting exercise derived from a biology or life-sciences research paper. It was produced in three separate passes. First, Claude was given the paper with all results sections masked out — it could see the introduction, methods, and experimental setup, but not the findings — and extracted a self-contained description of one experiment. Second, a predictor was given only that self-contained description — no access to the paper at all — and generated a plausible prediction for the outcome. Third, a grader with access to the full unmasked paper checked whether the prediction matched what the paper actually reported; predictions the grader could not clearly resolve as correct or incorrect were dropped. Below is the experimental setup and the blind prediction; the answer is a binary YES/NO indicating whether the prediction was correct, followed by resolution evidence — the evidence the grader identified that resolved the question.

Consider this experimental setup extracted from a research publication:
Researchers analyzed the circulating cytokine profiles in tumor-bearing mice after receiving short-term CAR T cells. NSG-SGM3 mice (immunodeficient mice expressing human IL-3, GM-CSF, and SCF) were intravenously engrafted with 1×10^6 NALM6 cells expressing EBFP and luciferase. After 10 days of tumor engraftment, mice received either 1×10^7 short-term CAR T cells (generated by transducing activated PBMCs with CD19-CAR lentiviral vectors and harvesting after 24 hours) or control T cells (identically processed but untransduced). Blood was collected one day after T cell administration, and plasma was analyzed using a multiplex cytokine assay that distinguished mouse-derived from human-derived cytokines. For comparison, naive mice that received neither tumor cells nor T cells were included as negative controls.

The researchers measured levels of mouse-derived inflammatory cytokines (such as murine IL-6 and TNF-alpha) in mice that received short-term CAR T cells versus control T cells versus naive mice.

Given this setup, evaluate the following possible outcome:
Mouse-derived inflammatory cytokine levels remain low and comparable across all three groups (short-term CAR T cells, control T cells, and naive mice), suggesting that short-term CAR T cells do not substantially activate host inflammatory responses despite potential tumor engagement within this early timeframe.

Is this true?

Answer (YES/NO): NO